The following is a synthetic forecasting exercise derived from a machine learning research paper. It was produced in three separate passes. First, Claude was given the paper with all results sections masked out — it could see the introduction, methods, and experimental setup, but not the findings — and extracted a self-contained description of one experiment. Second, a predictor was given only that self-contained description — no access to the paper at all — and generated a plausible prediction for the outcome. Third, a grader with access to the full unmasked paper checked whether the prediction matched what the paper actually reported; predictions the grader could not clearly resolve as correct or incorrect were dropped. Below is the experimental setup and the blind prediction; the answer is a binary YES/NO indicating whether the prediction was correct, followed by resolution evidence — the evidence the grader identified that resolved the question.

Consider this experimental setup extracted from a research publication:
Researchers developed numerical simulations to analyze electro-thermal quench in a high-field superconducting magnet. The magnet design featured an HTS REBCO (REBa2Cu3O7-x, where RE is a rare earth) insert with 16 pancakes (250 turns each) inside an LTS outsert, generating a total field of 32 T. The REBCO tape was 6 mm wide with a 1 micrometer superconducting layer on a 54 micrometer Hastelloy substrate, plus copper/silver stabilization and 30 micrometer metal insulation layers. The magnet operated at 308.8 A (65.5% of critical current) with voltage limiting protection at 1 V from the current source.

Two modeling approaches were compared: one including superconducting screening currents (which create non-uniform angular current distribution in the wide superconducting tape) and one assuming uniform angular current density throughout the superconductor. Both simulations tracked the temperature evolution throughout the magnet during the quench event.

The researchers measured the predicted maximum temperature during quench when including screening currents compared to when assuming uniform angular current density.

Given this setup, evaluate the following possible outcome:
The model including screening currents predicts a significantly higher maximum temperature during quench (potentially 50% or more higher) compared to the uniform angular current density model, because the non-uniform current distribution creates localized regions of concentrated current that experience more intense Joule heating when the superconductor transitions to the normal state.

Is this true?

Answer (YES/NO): NO